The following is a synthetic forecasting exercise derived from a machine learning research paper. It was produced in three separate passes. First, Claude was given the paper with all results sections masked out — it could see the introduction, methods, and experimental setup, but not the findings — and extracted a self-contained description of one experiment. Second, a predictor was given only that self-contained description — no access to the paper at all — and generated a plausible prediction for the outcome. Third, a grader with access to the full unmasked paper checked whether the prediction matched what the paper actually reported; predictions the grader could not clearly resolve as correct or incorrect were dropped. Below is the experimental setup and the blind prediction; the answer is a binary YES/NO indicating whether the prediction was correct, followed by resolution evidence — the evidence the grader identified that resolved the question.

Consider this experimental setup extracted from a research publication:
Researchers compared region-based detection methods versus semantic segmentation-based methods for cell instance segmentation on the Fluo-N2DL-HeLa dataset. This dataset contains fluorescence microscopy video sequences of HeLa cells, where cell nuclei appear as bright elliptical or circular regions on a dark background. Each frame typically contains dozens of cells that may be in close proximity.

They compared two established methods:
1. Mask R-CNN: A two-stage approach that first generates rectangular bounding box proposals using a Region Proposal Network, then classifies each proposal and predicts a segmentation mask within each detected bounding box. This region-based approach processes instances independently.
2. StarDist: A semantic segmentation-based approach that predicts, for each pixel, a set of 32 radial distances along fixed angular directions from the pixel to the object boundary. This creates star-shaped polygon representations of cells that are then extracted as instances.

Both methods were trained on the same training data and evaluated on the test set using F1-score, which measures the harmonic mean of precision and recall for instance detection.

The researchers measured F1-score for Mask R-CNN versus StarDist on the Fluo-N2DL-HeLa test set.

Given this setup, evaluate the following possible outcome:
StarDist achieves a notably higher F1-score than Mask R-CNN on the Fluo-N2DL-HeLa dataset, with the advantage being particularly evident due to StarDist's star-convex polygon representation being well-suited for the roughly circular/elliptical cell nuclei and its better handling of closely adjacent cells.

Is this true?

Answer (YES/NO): YES